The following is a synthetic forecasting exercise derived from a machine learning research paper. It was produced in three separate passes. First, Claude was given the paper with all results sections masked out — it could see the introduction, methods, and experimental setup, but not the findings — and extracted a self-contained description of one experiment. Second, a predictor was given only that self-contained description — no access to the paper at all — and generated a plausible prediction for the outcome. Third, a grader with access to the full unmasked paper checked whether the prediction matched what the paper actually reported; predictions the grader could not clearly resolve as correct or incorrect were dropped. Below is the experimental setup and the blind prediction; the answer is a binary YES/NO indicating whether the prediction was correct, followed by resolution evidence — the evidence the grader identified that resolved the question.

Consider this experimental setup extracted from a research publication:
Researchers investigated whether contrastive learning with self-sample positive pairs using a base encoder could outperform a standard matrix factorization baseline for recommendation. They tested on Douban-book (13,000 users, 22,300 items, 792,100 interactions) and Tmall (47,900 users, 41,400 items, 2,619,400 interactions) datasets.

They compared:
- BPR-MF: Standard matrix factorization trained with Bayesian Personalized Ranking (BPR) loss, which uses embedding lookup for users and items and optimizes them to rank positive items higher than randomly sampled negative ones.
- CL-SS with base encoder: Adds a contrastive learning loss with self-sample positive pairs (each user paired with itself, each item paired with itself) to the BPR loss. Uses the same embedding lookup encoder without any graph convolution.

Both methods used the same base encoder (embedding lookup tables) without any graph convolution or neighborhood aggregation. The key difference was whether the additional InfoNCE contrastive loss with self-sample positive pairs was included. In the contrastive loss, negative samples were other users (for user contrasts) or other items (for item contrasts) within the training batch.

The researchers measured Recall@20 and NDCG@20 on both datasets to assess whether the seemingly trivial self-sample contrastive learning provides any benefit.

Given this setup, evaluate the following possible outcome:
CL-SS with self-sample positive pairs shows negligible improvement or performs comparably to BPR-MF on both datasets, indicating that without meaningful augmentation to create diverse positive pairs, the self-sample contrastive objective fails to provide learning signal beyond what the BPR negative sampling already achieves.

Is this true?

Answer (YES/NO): NO